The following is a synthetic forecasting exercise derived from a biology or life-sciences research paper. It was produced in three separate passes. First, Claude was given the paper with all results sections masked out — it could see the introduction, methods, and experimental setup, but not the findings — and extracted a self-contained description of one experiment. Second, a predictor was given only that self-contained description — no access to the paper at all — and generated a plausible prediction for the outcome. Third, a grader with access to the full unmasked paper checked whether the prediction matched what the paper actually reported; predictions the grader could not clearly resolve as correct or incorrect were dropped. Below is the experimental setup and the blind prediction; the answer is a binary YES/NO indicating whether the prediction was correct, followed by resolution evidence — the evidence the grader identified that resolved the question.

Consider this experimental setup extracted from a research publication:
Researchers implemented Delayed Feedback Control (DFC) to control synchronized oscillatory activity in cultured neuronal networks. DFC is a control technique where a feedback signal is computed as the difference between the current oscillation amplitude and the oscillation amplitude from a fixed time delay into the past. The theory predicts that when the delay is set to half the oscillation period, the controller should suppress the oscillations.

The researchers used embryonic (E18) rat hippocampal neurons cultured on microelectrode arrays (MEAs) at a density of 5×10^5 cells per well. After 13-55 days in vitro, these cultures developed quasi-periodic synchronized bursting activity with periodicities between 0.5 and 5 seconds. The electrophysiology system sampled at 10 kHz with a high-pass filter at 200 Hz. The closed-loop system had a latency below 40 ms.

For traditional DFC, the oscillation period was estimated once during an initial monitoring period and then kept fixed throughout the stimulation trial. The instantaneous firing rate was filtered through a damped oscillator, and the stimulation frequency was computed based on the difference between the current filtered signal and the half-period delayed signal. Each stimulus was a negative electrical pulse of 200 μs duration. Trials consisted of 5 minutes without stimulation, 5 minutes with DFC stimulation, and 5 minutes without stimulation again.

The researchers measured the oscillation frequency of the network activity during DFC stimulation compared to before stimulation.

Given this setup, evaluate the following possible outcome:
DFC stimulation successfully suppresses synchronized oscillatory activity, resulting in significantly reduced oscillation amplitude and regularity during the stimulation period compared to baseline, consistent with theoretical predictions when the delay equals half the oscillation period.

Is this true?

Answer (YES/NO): NO